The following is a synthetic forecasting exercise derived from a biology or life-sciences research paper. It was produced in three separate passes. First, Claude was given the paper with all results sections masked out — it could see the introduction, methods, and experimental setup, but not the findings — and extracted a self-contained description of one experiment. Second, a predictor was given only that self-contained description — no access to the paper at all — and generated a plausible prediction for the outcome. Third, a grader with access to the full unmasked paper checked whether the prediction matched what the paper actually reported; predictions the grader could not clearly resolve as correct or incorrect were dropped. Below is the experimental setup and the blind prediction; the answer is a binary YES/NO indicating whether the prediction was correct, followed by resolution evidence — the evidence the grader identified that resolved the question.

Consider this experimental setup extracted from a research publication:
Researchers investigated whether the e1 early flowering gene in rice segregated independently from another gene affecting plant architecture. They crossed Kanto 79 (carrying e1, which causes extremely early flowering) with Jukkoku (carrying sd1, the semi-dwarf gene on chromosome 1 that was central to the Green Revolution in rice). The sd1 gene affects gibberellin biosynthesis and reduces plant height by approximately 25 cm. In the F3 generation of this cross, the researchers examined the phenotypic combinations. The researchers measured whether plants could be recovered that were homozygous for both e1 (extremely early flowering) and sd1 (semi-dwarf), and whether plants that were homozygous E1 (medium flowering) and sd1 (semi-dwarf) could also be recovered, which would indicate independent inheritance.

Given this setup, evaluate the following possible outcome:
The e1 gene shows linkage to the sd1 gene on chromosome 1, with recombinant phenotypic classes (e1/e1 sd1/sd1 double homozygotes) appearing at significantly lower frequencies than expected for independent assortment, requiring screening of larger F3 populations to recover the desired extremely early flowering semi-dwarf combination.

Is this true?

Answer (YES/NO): NO